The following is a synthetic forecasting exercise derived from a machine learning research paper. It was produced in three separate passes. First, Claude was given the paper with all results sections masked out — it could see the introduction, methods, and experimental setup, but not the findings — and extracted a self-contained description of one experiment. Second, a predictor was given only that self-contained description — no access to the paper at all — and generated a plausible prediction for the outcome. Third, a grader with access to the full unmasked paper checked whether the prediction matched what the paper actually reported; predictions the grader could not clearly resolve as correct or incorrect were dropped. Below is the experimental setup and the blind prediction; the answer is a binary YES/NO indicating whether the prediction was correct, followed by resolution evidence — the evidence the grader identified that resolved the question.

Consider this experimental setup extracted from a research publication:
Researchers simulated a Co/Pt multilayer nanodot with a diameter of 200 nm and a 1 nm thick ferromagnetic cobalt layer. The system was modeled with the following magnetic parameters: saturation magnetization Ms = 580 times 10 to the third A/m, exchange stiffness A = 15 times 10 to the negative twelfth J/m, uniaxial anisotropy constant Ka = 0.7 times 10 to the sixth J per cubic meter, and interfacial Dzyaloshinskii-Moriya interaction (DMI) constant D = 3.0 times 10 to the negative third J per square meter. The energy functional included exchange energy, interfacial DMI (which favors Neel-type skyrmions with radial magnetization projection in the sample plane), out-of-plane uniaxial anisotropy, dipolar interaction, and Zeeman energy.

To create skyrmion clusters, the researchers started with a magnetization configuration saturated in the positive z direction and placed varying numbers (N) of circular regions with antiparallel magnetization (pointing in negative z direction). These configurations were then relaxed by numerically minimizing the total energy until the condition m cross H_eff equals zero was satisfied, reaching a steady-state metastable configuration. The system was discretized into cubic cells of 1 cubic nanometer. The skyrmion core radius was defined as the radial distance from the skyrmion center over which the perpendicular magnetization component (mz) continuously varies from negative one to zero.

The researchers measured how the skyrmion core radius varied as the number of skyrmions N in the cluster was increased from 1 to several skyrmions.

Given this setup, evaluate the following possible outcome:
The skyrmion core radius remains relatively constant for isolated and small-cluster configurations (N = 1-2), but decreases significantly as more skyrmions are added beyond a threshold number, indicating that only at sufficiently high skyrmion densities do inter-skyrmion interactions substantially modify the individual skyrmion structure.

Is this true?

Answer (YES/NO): NO